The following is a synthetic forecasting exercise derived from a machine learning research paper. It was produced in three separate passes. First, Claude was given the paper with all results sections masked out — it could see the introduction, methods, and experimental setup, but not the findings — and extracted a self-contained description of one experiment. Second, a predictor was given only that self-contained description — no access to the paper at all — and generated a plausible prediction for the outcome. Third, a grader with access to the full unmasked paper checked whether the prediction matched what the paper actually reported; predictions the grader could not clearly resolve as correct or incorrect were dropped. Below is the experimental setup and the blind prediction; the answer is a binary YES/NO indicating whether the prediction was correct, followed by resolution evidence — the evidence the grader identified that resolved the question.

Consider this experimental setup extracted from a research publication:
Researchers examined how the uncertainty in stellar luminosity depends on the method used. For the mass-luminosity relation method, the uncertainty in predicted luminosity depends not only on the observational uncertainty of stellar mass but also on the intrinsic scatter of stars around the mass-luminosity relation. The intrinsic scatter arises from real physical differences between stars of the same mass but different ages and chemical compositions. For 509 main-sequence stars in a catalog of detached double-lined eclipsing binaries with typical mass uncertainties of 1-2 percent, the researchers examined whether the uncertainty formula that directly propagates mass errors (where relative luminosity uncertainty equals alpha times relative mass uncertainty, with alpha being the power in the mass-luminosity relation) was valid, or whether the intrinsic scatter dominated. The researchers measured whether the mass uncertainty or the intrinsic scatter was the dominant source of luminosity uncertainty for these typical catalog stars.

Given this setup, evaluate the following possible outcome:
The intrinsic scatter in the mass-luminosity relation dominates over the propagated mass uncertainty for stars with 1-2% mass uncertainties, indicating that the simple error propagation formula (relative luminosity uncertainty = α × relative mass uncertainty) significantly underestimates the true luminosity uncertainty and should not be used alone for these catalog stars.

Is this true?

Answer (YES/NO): YES